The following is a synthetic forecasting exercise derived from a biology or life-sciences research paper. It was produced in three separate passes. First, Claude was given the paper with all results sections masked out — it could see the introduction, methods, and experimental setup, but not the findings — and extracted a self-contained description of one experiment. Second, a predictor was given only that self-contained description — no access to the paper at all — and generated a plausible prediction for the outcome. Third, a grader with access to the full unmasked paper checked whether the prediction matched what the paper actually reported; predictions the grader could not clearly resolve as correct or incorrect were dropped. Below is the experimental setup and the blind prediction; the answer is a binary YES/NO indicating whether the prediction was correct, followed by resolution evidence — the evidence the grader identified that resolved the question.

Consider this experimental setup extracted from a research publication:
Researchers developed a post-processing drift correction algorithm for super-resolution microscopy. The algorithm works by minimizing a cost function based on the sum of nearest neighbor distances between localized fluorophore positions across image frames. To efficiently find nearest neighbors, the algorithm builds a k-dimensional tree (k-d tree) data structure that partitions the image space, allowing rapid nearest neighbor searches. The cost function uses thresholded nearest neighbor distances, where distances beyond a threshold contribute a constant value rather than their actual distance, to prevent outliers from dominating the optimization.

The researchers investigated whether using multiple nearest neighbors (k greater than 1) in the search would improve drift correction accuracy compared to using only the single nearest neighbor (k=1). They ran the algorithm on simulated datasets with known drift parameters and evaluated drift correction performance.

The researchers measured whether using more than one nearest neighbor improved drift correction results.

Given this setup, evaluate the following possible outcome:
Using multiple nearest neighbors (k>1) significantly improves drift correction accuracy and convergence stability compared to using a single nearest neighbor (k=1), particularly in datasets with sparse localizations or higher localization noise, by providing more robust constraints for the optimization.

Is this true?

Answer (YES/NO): NO